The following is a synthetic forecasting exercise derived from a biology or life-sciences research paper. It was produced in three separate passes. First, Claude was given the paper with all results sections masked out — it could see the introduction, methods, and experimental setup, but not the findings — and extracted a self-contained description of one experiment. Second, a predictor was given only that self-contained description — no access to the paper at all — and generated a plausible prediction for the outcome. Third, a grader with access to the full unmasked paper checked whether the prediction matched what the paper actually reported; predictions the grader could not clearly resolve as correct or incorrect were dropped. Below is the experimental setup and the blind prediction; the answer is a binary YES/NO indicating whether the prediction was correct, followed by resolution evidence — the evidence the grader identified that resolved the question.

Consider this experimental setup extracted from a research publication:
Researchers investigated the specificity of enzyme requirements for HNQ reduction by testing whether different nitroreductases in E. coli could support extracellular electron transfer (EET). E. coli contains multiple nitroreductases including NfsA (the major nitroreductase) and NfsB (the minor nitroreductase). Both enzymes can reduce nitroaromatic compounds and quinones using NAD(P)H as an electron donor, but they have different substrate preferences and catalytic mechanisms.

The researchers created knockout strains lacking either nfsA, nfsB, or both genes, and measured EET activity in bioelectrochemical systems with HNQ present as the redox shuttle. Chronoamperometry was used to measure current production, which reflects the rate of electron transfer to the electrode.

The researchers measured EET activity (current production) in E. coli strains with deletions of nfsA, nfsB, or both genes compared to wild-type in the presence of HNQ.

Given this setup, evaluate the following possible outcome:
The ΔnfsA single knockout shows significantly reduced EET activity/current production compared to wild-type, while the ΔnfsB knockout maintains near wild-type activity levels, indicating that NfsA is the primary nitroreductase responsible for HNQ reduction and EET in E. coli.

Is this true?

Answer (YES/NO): NO